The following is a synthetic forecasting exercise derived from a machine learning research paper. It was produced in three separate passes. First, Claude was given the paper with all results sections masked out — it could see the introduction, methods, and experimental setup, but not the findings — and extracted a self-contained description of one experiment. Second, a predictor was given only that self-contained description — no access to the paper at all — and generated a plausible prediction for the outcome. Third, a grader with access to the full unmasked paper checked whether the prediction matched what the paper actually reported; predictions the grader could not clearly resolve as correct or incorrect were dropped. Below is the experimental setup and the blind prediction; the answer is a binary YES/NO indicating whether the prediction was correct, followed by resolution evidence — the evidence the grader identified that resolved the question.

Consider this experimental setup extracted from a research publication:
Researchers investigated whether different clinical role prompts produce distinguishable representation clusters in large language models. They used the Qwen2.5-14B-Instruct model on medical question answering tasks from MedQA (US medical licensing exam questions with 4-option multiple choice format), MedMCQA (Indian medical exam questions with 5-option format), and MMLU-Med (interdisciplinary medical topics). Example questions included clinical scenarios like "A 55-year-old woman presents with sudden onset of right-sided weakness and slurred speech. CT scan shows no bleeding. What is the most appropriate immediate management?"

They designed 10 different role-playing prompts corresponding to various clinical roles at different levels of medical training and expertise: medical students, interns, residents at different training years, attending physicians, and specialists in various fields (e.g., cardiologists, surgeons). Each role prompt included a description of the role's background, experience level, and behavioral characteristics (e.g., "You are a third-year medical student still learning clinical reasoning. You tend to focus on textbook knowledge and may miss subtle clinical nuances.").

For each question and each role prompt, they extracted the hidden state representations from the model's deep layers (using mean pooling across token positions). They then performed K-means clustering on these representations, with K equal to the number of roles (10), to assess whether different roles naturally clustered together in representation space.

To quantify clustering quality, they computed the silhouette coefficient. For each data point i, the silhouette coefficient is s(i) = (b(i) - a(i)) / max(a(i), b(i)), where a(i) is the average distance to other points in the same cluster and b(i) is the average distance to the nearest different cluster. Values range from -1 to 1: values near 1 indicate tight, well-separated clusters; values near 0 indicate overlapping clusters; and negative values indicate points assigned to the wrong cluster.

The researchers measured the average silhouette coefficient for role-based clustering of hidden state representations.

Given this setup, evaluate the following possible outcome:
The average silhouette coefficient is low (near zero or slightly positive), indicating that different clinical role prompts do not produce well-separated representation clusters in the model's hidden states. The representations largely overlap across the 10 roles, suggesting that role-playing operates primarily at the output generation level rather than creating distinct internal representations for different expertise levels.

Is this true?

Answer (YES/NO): YES